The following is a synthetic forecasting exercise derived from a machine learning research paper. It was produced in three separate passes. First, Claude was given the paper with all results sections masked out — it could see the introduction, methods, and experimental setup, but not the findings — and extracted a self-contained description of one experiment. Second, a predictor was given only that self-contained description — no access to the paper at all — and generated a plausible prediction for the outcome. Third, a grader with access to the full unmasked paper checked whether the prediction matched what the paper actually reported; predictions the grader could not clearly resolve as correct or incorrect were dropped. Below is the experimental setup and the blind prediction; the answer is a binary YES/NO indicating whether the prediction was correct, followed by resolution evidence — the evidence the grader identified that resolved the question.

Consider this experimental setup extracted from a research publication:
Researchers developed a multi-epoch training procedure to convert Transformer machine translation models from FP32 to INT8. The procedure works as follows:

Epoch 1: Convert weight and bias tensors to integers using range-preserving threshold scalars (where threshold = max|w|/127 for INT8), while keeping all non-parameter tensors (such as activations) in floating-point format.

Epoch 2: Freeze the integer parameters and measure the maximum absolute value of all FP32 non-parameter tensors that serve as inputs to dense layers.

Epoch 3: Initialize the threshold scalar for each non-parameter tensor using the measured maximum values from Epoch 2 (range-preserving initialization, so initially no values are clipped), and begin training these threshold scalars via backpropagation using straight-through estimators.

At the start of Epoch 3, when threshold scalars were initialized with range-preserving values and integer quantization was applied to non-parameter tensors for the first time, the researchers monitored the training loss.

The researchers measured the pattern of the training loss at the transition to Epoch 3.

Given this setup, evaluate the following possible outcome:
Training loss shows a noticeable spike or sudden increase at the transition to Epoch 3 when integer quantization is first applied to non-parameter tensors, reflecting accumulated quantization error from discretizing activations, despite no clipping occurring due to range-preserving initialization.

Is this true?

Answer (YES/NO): YES